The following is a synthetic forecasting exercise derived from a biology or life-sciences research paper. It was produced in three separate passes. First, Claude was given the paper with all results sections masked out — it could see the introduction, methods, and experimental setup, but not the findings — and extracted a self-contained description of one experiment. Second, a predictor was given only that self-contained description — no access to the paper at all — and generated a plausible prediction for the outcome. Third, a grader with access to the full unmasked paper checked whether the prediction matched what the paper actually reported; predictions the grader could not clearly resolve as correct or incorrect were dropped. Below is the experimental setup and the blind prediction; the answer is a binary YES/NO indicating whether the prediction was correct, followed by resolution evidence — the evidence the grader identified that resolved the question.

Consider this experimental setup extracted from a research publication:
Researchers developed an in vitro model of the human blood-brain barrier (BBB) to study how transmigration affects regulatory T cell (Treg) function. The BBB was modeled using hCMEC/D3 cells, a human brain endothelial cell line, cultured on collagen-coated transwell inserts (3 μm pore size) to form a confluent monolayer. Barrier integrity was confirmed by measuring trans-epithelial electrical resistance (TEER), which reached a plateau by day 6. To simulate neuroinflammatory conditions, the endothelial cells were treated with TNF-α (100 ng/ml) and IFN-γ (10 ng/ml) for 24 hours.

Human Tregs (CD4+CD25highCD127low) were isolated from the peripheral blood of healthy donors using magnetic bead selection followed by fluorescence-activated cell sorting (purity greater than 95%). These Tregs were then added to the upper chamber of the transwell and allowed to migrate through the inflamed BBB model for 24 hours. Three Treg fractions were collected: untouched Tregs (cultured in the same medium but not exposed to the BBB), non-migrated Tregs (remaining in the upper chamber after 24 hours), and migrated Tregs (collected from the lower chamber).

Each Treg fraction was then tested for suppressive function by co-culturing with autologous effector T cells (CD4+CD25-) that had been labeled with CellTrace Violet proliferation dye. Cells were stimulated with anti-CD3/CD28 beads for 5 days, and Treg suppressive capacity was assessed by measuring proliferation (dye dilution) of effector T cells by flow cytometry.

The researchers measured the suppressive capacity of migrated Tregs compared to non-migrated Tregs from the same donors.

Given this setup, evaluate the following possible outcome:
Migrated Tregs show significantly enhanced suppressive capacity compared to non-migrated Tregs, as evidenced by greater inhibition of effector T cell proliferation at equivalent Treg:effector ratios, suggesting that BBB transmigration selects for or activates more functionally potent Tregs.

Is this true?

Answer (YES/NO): NO